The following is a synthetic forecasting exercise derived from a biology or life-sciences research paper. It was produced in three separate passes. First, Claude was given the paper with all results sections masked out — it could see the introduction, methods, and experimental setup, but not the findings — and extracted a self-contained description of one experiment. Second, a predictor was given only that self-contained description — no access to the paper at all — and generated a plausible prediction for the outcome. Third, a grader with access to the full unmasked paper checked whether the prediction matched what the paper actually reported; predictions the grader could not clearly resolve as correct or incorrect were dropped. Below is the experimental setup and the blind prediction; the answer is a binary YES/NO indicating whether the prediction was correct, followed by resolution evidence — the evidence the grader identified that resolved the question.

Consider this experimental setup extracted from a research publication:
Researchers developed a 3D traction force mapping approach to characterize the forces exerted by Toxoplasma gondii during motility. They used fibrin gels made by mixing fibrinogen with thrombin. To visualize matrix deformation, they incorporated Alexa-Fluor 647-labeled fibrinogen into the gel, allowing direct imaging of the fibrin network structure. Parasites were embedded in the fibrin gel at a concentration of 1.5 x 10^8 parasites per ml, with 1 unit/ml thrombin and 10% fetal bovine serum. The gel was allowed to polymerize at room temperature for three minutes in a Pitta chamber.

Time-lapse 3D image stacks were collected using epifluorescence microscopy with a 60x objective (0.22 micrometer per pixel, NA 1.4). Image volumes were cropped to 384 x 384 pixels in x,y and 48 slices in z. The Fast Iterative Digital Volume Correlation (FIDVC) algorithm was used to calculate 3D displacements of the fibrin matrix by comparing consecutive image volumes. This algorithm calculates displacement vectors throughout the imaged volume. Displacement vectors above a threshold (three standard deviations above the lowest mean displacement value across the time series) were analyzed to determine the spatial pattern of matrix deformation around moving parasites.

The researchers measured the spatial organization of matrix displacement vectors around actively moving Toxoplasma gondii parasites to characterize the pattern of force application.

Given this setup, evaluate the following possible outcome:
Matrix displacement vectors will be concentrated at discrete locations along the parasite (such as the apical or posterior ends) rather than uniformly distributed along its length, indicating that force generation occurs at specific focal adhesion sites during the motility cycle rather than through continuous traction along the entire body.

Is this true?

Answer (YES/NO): NO